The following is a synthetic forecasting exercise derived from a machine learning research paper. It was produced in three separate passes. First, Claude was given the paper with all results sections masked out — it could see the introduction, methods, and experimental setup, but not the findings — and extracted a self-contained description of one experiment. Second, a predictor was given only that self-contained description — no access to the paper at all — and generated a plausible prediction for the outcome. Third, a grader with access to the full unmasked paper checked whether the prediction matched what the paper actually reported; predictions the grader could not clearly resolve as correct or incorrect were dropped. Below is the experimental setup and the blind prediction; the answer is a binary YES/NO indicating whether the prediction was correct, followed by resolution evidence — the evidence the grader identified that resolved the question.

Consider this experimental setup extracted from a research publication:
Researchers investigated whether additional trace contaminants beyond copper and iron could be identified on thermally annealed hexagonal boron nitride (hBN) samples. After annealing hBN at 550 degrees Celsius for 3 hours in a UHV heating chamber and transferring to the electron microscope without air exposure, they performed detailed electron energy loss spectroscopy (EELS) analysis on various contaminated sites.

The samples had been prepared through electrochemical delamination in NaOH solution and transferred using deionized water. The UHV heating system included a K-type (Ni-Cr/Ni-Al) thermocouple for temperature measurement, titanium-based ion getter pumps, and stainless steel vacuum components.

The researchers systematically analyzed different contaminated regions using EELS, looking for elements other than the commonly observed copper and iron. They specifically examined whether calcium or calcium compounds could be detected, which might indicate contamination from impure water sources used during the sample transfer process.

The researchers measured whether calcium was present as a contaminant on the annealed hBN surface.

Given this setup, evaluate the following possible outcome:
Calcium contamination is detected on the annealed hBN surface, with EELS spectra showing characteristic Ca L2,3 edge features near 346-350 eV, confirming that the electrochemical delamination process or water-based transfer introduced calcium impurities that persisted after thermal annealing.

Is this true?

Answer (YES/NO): YES